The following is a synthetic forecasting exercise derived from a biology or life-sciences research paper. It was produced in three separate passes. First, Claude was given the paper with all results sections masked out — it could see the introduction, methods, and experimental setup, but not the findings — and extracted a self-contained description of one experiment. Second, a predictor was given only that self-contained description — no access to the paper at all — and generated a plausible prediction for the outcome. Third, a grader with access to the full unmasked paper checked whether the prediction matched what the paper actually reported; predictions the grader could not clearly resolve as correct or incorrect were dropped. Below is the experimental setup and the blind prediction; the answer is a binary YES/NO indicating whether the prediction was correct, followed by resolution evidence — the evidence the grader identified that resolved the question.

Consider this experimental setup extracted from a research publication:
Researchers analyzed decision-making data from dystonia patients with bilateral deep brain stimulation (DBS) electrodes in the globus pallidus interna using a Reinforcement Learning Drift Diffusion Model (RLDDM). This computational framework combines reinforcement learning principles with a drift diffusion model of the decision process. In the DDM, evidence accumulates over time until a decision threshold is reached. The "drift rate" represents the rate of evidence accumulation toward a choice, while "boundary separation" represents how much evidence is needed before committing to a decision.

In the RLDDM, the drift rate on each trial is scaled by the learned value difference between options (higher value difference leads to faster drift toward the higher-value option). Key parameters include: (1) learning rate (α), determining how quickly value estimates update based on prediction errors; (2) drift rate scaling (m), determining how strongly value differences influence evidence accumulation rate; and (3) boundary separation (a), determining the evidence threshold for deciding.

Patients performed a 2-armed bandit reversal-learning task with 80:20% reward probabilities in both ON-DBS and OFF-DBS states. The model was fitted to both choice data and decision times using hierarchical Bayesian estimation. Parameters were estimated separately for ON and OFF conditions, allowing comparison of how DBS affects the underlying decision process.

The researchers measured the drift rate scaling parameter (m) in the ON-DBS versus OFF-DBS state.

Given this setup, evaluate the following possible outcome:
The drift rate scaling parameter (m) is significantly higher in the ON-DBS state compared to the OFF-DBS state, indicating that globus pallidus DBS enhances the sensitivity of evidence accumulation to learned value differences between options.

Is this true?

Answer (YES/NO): NO